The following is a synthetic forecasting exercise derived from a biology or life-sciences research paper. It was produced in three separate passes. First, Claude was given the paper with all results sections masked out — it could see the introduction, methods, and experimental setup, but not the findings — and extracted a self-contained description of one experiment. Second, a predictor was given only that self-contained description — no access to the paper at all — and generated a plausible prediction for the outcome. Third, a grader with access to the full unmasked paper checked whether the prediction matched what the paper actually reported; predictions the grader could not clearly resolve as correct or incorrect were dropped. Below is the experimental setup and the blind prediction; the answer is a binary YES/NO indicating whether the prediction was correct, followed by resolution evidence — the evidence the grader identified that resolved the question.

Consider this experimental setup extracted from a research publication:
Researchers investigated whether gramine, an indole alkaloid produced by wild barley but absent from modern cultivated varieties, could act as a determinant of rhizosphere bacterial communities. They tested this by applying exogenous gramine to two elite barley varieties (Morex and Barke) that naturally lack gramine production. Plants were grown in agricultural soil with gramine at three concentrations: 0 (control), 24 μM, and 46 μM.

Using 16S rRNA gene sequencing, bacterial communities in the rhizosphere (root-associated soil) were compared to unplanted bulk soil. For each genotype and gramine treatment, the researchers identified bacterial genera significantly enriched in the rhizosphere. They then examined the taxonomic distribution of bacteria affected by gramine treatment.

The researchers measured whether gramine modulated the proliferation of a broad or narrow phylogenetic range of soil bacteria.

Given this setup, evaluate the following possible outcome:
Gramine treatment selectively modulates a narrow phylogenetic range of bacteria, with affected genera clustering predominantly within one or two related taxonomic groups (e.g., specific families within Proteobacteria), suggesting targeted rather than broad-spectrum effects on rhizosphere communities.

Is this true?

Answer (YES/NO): NO